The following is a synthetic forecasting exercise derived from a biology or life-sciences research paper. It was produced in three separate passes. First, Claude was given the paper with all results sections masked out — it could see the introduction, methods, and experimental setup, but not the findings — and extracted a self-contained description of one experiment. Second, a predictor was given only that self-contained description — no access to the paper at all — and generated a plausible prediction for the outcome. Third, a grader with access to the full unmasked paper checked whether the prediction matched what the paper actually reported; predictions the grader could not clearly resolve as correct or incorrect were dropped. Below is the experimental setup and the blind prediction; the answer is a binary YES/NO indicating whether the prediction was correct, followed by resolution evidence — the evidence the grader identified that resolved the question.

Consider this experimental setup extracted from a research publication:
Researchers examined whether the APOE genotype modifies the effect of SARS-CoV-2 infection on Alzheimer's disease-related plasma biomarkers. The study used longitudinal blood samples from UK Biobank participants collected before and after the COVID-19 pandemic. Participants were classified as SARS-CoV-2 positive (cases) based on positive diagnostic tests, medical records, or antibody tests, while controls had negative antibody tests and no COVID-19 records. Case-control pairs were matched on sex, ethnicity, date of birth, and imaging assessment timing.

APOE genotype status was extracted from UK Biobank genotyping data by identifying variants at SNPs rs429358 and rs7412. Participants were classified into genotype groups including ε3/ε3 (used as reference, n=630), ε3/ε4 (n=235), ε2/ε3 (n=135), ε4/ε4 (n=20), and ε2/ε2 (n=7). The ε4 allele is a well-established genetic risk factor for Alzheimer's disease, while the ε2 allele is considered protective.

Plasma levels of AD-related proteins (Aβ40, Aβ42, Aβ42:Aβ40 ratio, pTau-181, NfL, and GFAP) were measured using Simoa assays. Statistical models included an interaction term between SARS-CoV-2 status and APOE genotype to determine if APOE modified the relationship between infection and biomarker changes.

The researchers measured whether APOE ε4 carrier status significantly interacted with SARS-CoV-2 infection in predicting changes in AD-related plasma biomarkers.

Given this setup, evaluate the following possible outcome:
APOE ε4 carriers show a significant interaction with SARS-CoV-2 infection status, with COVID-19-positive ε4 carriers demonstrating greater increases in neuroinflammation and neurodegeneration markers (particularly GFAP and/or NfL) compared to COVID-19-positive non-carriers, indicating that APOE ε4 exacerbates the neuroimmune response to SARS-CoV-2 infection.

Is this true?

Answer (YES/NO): NO